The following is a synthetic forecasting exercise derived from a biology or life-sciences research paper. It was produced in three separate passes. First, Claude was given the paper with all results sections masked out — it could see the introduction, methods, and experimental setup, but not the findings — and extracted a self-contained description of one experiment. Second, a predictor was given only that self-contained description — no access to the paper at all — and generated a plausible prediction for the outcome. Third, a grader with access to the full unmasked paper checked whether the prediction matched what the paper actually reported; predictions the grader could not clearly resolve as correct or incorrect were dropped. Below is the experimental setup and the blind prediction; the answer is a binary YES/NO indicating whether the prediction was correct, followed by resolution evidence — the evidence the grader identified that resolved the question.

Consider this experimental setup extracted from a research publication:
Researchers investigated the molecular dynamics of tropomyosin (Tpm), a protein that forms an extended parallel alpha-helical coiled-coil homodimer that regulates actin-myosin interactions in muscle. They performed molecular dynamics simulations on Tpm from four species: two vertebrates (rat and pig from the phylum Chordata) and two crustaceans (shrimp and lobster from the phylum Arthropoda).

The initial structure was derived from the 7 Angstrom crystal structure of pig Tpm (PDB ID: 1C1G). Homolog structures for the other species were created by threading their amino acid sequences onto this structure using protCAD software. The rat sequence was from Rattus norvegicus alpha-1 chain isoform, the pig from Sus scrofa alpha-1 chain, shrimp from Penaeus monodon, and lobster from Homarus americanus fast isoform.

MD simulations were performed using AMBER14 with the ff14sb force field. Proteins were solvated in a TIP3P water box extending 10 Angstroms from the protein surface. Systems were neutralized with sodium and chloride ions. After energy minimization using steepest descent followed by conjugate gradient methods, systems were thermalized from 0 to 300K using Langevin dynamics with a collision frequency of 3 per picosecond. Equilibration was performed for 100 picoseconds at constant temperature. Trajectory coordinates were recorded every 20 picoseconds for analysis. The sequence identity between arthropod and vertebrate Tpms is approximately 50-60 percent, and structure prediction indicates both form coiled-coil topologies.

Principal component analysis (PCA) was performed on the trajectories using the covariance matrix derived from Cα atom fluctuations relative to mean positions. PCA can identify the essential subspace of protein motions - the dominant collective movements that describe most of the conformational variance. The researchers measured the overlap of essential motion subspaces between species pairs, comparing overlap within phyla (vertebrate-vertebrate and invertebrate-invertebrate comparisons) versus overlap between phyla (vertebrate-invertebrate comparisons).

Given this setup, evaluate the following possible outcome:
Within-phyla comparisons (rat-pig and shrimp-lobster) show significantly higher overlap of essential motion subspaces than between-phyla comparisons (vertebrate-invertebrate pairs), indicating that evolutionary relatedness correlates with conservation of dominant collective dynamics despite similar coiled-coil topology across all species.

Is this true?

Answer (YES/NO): YES